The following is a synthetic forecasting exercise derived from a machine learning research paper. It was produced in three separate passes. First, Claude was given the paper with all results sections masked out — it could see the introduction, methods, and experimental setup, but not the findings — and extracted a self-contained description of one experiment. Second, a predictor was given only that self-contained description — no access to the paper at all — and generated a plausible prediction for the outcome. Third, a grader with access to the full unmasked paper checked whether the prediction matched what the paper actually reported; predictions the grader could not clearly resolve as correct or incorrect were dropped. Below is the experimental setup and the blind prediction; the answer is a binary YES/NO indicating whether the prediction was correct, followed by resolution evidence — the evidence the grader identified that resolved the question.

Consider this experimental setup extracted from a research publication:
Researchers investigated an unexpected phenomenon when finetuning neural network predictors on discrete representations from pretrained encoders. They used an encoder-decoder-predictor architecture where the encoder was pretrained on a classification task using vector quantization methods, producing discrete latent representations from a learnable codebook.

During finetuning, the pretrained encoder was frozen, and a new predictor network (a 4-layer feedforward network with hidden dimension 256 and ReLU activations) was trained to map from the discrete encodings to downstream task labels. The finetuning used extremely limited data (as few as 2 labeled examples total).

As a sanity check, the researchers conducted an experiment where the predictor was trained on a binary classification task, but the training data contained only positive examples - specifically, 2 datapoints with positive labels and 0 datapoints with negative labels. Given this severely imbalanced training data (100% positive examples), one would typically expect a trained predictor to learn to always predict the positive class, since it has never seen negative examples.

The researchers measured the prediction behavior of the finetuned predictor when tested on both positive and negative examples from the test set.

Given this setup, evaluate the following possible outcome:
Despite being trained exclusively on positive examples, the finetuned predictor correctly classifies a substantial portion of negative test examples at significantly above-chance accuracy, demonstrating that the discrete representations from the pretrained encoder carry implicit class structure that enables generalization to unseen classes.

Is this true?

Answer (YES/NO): NO